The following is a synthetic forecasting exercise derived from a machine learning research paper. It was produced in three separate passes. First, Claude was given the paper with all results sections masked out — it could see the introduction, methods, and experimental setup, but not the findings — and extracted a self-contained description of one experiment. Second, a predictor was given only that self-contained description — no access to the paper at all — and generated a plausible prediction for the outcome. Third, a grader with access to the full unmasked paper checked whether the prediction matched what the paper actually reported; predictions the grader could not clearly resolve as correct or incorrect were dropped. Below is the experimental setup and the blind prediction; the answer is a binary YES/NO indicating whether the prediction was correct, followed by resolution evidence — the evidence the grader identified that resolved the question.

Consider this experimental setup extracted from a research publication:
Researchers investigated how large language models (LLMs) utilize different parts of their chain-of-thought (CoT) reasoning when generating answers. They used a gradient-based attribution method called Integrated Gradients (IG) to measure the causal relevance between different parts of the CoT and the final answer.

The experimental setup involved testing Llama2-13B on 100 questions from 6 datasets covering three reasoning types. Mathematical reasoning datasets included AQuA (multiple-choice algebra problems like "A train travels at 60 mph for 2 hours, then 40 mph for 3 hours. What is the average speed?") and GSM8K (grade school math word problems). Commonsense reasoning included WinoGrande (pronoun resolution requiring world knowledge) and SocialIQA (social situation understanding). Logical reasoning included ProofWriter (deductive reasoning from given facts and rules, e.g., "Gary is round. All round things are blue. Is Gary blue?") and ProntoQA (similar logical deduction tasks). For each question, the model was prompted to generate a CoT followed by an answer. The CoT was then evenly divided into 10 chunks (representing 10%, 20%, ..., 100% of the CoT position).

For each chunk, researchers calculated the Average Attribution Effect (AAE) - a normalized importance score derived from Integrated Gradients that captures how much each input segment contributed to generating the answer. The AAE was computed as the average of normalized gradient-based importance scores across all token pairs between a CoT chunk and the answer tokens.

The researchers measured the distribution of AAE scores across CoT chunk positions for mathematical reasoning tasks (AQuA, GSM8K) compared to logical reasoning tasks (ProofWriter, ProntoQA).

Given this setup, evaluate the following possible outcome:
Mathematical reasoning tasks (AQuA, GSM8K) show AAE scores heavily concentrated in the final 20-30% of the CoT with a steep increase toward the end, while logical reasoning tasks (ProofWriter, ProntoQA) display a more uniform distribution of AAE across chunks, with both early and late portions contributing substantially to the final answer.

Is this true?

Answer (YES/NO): NO